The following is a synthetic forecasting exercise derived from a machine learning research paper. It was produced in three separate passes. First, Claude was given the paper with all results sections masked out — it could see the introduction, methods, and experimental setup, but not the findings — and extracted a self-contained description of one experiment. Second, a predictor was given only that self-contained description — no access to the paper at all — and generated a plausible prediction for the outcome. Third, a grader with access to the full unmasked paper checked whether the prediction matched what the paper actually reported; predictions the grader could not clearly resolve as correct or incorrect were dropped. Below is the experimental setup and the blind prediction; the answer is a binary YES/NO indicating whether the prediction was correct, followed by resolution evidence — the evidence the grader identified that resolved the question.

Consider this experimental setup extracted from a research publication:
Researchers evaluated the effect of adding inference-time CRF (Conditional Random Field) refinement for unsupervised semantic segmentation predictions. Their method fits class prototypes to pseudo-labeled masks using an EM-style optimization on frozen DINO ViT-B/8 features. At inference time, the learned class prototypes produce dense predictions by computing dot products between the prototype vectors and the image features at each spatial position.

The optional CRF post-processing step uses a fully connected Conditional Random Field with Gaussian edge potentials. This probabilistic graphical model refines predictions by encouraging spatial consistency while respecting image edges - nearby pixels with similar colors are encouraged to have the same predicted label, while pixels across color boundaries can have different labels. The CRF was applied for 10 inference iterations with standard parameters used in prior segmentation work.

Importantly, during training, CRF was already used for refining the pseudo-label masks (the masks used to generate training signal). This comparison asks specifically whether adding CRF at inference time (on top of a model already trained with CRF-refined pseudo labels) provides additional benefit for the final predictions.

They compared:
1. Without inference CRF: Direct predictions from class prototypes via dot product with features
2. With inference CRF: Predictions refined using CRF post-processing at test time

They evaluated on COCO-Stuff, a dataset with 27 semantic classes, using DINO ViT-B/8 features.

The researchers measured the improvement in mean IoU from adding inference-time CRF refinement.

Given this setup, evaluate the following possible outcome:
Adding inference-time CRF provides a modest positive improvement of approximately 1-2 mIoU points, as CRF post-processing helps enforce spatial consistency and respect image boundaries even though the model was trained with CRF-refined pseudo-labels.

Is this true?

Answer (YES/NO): YES